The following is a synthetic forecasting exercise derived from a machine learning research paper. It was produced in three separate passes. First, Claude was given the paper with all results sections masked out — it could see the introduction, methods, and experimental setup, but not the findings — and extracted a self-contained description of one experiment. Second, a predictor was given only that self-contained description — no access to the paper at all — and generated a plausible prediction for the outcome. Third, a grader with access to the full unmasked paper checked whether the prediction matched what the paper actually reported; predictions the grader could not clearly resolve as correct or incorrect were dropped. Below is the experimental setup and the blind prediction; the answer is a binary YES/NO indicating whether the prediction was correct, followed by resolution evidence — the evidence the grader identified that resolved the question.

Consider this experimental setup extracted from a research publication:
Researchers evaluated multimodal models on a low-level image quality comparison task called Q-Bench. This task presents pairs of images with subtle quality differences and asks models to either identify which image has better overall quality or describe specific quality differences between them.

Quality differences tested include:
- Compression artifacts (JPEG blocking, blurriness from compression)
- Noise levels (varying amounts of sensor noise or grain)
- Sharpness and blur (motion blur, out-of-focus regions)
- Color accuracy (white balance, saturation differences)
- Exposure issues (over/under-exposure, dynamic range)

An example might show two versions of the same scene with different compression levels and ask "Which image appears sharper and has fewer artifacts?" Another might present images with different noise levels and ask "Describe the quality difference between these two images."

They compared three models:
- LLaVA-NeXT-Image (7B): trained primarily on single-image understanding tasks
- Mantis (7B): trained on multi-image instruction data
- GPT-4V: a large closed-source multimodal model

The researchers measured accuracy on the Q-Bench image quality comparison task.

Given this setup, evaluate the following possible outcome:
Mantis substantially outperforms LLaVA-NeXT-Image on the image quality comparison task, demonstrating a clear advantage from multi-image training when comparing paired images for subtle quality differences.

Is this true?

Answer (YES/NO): YES